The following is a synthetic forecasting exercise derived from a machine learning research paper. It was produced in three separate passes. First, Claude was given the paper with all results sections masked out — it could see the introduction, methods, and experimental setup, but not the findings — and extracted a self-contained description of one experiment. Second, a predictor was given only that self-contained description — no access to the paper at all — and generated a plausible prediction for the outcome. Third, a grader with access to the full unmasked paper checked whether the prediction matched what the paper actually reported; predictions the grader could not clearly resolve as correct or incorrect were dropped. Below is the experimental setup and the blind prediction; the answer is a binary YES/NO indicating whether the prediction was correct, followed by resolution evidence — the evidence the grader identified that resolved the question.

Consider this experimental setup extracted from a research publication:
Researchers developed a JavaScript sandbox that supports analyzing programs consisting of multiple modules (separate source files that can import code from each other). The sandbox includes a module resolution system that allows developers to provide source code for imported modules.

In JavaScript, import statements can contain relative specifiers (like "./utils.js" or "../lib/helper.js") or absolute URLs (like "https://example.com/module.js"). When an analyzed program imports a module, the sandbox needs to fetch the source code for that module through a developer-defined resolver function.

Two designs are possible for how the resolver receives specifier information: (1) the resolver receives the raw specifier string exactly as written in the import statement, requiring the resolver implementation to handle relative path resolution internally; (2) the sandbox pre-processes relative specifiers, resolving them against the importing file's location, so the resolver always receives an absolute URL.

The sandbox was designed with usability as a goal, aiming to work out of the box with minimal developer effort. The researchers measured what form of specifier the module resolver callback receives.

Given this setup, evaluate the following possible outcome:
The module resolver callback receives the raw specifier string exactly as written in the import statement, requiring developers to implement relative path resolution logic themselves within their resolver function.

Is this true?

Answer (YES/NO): NO